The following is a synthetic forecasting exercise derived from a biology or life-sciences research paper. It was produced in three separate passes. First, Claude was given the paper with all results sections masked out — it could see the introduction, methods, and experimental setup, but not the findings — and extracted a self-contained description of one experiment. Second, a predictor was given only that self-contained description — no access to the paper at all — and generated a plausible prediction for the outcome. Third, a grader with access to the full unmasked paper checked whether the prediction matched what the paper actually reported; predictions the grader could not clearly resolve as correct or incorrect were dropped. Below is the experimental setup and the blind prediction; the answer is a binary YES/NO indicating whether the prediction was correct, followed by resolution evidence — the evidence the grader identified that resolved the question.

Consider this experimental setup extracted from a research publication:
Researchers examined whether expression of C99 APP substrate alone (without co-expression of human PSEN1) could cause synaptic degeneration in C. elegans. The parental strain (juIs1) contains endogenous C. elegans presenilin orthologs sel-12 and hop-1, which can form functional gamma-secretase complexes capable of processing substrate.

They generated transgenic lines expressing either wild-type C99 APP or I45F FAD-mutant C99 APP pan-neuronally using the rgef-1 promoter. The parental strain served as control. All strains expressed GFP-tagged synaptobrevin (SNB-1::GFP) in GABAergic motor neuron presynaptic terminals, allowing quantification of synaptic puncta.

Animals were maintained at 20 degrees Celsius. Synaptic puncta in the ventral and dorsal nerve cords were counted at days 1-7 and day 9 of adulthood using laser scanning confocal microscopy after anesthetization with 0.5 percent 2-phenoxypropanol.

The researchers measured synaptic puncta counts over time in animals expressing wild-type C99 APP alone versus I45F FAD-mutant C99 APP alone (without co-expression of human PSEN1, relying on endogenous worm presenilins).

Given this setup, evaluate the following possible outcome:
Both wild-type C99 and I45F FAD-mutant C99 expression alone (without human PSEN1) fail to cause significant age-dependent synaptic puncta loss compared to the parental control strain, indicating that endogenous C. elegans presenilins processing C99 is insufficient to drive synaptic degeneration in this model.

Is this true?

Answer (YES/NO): NO